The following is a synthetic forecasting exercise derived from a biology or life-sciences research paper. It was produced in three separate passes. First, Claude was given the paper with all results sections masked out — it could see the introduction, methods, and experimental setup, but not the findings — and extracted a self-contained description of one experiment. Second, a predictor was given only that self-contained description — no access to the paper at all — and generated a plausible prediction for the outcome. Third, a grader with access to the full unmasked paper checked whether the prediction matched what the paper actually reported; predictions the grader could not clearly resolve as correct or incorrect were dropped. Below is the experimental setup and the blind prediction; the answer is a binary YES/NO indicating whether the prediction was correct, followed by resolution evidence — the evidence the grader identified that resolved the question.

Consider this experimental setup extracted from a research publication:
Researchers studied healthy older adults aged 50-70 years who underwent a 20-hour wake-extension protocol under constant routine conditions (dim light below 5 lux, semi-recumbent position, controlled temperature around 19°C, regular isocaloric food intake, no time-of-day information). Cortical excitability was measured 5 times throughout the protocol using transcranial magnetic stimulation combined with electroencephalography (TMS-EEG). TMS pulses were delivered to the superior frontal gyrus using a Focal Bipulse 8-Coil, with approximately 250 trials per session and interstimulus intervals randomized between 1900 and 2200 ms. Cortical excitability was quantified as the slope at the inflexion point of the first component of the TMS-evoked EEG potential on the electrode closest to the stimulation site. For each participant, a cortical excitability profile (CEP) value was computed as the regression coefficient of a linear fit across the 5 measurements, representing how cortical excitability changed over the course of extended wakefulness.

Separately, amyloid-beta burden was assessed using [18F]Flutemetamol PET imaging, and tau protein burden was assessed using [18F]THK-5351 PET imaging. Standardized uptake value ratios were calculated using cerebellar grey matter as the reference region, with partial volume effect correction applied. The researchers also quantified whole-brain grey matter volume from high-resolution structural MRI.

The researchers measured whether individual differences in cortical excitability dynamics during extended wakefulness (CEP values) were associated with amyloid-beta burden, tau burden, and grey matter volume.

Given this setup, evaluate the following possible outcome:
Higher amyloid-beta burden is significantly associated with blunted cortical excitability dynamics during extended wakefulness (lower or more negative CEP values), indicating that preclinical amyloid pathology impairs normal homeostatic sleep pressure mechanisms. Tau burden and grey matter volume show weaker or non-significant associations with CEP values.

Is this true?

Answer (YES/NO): NO